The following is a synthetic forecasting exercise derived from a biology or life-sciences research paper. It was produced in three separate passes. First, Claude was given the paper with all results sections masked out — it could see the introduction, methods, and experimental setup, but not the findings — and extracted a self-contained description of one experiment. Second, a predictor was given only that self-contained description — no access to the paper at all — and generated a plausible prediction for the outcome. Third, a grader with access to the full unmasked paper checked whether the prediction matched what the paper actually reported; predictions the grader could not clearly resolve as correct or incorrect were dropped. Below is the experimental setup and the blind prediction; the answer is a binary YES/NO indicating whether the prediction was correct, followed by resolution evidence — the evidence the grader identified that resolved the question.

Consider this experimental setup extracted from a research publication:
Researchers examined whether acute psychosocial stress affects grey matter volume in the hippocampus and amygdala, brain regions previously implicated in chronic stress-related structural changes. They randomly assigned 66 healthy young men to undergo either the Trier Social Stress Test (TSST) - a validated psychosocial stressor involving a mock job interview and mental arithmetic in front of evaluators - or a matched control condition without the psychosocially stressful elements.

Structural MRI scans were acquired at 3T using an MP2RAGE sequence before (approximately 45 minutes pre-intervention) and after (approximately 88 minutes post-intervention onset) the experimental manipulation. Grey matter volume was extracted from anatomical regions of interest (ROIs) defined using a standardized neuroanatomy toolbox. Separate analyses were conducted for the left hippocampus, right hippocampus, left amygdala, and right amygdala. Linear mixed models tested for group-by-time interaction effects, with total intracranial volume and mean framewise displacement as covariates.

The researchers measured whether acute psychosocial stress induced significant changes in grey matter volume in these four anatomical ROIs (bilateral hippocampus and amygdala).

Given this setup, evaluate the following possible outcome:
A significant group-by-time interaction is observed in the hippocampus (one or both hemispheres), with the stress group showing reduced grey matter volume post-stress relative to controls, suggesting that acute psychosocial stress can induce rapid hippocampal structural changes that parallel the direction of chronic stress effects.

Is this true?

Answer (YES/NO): NO